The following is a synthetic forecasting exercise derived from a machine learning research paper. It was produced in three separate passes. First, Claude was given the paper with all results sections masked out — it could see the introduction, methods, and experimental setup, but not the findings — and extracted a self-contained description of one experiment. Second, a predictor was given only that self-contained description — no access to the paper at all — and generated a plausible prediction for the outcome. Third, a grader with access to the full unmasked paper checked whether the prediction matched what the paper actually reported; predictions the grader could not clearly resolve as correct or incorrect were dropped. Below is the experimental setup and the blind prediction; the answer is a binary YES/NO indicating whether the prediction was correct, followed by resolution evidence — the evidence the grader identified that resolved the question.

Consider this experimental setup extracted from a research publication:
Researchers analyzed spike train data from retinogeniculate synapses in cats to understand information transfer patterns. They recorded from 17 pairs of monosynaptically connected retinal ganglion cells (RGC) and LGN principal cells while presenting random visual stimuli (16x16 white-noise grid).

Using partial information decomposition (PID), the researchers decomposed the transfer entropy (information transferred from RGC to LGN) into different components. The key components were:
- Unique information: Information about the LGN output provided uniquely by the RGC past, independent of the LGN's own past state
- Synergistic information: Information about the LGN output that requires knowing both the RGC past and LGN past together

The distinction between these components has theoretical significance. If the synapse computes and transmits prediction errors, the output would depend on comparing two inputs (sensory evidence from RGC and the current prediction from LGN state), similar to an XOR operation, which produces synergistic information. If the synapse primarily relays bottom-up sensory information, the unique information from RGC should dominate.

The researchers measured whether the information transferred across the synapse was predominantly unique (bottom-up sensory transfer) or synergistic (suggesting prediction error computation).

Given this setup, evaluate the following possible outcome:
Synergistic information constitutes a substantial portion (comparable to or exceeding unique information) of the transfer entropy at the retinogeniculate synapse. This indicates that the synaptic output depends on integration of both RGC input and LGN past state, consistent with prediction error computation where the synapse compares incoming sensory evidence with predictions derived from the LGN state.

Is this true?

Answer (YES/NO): NO